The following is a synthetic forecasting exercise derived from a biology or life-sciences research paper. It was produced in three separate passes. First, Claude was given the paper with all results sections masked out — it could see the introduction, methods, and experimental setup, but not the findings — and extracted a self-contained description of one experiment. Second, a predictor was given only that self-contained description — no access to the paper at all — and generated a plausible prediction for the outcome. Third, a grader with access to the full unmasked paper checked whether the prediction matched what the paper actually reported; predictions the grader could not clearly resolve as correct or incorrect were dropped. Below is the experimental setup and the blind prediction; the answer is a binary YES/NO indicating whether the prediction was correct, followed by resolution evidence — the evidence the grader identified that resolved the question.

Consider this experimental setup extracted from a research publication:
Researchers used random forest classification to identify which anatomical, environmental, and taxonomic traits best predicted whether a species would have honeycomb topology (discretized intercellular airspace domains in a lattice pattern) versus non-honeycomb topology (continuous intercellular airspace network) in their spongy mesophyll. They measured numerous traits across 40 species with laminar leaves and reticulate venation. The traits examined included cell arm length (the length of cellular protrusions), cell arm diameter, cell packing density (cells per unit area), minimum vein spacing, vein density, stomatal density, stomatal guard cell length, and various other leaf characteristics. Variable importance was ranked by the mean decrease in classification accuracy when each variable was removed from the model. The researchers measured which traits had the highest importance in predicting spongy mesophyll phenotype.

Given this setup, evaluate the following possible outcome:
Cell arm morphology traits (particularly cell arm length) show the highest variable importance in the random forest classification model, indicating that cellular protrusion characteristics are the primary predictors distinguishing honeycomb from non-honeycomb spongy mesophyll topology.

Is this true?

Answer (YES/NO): YES